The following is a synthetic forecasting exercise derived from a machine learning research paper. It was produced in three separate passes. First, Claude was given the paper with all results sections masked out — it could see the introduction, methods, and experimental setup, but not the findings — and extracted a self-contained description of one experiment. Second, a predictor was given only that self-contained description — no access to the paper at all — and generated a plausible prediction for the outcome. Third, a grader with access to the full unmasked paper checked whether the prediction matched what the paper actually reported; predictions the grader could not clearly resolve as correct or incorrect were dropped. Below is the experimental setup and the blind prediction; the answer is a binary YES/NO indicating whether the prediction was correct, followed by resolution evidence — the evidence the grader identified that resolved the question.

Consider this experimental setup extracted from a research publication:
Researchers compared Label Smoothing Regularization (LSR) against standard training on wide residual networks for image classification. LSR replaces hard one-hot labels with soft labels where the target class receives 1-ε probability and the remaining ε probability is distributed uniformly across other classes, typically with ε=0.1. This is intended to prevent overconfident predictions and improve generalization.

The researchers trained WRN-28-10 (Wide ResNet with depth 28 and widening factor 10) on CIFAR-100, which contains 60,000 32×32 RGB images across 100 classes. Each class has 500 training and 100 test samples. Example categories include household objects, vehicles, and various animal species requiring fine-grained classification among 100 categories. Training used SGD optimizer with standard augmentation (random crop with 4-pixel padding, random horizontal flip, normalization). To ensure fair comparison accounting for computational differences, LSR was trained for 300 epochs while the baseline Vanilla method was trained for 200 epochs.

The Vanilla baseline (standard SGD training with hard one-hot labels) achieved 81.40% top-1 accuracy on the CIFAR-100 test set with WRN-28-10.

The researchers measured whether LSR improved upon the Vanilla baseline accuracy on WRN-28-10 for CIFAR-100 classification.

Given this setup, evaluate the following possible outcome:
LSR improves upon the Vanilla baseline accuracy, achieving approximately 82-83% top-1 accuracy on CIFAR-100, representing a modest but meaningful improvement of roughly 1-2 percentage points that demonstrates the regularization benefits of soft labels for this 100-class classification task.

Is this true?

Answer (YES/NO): NO